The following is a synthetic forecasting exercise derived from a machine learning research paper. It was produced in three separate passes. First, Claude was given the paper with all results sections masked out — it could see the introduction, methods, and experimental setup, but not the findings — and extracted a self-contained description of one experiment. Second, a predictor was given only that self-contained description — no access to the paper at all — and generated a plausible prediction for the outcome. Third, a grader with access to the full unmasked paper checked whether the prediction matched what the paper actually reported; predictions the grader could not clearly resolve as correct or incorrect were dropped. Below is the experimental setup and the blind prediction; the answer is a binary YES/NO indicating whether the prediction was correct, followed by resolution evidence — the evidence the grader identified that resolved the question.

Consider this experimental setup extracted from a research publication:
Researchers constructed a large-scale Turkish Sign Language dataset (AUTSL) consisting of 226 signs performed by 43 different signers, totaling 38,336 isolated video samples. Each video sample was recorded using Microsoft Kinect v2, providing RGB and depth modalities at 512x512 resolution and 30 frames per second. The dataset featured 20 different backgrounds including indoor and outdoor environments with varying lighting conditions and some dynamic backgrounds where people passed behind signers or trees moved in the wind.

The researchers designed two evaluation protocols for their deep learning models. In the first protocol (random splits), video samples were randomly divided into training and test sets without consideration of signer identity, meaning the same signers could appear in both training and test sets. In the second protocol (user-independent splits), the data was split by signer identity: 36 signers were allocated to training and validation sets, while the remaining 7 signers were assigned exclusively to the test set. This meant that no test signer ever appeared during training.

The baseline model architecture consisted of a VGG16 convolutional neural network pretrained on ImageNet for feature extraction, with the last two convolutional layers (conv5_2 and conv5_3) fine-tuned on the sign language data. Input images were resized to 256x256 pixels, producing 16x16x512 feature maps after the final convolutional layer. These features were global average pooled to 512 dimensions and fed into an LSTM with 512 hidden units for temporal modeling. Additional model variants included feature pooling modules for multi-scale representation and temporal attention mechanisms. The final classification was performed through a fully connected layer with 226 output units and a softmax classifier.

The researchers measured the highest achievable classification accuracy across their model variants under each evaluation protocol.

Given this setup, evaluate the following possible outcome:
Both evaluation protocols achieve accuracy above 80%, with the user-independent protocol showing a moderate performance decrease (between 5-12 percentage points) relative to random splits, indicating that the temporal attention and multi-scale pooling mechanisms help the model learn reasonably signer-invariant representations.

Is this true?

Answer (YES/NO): NO